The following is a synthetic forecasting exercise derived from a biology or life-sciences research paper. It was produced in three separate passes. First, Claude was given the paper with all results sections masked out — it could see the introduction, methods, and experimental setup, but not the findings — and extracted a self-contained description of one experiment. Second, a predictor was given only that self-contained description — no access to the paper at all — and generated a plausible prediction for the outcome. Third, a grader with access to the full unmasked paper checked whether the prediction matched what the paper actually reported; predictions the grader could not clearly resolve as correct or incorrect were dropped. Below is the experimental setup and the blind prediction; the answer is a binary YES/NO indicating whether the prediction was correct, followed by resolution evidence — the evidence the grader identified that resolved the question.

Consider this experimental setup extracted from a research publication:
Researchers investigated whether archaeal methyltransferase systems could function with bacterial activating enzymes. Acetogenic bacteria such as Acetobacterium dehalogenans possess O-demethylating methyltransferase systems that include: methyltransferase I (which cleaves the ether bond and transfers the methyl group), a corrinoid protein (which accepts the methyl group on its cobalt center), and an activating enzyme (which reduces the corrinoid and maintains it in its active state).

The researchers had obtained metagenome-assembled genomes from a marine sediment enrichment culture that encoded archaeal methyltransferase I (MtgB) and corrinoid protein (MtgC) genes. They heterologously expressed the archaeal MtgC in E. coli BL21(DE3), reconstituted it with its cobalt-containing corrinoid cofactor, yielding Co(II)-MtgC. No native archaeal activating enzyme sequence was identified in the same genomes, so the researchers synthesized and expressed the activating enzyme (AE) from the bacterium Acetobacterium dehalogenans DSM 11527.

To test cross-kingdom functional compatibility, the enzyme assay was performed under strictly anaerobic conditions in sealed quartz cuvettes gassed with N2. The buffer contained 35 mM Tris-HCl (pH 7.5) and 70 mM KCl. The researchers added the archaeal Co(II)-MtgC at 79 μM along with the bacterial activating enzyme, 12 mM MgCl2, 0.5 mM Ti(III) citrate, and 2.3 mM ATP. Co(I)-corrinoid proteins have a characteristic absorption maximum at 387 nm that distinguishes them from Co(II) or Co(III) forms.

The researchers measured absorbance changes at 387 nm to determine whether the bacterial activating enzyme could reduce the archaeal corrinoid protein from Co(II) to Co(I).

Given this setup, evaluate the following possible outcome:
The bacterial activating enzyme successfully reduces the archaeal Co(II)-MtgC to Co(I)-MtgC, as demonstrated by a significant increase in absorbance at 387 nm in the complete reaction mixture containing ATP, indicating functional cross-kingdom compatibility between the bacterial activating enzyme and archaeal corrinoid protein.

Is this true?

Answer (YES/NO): YES